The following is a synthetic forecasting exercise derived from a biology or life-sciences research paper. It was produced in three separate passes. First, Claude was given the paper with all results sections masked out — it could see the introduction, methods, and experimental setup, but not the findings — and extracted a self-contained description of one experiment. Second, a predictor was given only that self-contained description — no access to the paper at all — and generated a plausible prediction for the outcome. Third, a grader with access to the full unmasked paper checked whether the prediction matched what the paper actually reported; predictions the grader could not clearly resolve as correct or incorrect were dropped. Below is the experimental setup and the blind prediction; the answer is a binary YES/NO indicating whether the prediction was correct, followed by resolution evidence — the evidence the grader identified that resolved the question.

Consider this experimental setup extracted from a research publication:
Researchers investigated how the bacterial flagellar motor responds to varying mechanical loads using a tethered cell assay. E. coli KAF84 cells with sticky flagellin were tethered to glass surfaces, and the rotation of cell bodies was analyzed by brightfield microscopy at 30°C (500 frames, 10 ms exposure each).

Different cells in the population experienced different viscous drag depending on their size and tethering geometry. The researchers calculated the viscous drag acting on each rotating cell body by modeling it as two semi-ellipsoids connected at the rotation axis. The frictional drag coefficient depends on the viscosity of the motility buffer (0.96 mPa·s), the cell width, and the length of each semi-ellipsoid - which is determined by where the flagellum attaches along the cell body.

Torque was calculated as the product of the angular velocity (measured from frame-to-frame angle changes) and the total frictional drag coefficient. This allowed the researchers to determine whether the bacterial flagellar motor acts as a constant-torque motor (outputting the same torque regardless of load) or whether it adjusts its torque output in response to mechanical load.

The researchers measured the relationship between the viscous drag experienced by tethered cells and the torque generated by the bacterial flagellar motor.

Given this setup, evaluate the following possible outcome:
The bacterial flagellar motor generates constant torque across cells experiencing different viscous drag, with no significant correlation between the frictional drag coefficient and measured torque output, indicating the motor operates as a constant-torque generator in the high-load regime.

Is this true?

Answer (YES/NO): NO